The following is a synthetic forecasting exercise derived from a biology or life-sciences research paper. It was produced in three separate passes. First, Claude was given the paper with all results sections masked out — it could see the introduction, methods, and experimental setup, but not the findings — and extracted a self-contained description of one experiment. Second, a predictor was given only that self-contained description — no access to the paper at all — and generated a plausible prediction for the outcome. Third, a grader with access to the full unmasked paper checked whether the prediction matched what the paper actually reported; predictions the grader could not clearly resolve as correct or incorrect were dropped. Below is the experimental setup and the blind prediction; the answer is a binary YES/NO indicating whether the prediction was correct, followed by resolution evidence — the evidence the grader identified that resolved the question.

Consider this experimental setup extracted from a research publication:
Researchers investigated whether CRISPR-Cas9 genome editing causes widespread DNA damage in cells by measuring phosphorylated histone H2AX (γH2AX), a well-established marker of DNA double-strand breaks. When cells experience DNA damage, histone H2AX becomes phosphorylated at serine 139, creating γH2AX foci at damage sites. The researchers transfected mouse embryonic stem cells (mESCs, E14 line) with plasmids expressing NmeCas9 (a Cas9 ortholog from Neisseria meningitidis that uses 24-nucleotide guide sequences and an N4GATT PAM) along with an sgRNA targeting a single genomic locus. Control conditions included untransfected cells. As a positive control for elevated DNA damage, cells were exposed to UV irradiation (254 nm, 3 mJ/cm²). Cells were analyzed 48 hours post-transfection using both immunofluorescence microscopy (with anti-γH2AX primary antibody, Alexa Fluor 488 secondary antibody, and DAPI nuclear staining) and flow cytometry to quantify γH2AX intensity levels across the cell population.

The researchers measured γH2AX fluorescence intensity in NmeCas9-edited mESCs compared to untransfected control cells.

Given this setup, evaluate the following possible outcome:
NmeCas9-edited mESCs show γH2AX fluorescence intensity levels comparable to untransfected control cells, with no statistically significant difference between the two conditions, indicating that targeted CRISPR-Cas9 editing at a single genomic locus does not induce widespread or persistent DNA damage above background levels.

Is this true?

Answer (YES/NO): YES